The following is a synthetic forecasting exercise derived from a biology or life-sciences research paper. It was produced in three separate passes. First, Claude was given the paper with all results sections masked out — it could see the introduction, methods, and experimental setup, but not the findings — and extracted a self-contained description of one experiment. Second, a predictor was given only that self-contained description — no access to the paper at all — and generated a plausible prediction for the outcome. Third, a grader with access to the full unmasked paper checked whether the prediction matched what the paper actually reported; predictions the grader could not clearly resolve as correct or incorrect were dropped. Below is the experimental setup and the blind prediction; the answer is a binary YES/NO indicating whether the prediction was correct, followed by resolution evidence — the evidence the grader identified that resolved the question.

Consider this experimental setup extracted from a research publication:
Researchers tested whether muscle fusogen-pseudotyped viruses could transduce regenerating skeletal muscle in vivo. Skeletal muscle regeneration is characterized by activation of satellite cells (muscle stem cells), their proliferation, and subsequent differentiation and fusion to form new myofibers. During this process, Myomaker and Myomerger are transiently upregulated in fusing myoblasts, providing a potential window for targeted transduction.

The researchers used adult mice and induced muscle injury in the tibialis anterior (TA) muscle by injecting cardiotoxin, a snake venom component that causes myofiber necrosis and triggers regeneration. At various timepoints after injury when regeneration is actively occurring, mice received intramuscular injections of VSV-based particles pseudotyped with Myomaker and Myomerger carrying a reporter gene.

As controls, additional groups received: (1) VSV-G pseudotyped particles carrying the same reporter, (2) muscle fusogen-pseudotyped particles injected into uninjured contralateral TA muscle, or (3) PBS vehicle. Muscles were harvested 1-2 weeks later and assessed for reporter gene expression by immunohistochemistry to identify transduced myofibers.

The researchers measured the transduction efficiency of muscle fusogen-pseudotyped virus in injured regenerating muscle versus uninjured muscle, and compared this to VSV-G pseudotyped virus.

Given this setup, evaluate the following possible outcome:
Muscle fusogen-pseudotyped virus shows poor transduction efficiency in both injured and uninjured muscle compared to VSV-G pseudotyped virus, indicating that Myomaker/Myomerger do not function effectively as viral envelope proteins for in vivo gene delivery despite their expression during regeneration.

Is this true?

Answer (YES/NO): NO